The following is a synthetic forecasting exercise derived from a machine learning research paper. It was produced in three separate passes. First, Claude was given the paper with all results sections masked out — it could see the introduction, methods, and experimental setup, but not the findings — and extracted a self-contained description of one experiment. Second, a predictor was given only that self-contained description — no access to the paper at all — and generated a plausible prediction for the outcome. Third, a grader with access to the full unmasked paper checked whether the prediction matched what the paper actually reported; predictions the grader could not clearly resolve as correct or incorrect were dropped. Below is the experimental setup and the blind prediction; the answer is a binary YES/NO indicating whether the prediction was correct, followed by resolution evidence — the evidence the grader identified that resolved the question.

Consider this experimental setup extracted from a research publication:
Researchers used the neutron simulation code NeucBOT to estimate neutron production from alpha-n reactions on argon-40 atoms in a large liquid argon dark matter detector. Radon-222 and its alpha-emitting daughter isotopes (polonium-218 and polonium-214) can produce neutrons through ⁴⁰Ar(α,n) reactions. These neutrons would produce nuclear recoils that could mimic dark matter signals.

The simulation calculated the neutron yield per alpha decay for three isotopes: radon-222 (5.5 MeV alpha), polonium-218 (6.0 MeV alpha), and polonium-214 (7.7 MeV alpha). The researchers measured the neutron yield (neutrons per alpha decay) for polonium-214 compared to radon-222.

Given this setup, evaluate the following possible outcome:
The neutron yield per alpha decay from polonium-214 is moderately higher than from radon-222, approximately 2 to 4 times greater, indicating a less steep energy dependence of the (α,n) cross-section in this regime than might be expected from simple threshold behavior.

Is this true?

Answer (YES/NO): NO